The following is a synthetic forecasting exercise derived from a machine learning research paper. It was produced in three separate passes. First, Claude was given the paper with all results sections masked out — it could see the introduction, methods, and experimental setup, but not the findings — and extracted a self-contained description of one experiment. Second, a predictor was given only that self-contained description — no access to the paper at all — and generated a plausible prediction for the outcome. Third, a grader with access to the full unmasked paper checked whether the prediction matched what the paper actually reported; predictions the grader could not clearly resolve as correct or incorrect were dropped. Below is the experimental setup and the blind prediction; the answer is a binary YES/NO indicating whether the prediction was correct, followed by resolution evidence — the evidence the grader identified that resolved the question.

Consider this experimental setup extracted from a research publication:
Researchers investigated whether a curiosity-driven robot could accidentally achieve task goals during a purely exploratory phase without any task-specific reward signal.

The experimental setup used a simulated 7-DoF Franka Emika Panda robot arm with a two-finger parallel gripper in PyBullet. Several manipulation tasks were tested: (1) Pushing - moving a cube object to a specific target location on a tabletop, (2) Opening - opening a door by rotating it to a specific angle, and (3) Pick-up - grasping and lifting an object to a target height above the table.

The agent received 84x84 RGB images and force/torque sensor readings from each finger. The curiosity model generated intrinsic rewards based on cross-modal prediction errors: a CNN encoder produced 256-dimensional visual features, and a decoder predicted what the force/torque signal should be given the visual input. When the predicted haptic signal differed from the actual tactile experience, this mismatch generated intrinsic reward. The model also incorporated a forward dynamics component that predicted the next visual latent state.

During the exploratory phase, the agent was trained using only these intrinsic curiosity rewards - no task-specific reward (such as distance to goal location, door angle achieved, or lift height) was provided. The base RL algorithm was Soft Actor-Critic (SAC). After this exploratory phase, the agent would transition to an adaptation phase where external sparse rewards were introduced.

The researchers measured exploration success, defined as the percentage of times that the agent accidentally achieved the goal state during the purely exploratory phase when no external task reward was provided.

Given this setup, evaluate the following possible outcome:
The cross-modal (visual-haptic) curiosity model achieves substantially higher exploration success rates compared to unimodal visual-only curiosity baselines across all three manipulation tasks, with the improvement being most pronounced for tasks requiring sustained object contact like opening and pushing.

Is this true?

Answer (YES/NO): NO